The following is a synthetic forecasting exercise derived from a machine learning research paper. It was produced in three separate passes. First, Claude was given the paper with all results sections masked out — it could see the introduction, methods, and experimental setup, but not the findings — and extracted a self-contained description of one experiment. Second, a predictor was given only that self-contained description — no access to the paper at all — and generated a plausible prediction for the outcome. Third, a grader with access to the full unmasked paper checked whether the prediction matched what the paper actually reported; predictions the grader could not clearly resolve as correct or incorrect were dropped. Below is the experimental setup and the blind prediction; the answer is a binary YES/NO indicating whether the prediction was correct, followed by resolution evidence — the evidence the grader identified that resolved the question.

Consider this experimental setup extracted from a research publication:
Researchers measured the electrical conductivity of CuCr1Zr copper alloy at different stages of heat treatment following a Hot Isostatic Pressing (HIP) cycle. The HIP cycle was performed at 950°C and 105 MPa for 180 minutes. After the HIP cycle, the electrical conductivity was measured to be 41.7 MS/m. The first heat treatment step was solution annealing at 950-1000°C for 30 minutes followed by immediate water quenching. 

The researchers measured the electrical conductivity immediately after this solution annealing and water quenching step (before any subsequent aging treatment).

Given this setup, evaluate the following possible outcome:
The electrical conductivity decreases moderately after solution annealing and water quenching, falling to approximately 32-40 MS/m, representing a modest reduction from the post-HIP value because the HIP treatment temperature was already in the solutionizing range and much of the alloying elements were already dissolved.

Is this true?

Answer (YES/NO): NO